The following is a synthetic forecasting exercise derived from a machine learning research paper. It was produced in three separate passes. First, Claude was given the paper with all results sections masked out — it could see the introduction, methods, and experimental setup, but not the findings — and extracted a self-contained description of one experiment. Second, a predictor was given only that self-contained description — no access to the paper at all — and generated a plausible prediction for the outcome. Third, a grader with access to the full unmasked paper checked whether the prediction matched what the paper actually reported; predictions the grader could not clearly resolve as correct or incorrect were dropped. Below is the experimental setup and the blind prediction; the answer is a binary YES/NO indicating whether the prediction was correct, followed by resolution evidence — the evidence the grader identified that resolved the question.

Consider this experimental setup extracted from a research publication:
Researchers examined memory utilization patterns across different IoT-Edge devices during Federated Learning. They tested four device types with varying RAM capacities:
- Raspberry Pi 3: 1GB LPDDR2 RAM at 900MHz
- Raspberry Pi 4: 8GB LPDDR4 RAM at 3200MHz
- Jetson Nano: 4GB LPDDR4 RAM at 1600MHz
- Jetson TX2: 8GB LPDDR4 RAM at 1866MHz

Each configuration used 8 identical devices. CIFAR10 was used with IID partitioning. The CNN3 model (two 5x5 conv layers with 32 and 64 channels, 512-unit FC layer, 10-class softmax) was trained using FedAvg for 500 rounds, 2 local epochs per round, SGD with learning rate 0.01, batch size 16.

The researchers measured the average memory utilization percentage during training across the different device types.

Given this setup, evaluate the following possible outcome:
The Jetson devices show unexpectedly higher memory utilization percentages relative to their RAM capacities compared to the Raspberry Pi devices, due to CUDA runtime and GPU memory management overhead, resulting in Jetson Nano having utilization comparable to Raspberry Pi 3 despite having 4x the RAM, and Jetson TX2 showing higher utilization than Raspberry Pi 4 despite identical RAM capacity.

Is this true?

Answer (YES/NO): NO